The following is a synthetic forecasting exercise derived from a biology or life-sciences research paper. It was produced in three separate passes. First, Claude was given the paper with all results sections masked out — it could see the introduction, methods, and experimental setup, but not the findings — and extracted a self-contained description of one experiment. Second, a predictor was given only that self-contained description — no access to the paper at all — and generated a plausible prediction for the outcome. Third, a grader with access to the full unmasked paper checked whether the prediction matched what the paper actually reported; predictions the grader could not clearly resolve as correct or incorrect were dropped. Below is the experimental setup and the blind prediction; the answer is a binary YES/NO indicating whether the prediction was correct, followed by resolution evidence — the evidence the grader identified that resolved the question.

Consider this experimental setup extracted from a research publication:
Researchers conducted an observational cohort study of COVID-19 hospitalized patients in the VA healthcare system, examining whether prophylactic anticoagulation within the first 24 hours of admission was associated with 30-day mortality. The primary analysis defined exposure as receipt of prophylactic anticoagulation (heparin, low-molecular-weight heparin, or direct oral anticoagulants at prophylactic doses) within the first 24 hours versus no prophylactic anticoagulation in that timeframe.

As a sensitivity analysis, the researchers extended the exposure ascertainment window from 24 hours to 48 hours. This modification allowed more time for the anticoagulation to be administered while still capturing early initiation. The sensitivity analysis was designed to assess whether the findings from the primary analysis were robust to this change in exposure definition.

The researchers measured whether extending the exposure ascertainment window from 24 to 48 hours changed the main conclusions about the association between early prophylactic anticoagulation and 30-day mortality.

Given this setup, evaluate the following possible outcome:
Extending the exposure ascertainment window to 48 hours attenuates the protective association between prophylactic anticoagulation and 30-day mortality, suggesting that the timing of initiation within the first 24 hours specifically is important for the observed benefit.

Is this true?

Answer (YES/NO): NO